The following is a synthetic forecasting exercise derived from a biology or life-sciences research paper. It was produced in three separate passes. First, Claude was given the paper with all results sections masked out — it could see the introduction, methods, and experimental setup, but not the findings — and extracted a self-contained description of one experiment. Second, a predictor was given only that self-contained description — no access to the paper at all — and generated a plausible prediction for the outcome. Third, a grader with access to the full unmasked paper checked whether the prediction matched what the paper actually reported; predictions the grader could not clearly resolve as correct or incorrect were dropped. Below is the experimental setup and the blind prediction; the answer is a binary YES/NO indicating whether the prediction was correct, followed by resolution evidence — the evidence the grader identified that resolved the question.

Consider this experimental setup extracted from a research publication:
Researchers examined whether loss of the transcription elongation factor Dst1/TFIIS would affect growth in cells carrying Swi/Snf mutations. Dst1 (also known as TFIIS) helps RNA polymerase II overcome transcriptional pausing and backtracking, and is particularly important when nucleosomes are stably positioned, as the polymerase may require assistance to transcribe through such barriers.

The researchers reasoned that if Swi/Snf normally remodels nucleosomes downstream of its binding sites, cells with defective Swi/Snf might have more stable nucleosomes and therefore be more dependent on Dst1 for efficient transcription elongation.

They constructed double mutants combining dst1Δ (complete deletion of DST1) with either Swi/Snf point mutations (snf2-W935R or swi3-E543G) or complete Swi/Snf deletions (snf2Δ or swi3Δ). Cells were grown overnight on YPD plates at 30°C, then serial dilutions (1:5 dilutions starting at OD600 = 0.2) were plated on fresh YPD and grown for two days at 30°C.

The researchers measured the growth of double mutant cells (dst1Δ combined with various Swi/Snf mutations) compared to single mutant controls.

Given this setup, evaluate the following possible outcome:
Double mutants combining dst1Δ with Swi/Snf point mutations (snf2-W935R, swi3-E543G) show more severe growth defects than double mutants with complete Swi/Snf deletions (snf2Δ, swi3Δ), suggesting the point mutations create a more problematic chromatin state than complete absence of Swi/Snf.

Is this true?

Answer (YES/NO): NO